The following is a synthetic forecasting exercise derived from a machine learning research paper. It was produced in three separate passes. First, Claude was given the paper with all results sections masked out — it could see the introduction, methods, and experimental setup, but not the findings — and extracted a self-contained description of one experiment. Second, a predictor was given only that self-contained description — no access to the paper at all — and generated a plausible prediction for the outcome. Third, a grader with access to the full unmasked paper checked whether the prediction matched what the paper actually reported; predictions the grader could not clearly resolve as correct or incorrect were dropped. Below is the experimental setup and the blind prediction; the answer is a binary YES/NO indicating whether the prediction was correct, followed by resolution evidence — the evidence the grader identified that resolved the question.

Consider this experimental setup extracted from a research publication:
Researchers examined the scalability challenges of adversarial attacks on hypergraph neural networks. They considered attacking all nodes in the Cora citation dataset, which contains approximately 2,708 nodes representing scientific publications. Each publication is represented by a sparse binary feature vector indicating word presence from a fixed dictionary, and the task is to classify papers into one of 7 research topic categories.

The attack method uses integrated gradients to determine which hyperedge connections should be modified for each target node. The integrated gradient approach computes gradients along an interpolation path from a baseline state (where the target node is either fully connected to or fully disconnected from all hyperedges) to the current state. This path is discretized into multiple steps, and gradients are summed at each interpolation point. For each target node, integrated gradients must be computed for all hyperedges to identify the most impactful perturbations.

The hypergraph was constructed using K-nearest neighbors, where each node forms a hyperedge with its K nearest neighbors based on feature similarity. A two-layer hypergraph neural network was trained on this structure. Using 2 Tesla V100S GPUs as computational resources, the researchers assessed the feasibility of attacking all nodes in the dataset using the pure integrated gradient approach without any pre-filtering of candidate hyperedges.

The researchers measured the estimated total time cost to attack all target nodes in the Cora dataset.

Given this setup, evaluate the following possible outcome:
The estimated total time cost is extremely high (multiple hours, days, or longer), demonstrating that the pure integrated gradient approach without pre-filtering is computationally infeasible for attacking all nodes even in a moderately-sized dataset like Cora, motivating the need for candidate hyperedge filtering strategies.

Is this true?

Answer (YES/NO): YES